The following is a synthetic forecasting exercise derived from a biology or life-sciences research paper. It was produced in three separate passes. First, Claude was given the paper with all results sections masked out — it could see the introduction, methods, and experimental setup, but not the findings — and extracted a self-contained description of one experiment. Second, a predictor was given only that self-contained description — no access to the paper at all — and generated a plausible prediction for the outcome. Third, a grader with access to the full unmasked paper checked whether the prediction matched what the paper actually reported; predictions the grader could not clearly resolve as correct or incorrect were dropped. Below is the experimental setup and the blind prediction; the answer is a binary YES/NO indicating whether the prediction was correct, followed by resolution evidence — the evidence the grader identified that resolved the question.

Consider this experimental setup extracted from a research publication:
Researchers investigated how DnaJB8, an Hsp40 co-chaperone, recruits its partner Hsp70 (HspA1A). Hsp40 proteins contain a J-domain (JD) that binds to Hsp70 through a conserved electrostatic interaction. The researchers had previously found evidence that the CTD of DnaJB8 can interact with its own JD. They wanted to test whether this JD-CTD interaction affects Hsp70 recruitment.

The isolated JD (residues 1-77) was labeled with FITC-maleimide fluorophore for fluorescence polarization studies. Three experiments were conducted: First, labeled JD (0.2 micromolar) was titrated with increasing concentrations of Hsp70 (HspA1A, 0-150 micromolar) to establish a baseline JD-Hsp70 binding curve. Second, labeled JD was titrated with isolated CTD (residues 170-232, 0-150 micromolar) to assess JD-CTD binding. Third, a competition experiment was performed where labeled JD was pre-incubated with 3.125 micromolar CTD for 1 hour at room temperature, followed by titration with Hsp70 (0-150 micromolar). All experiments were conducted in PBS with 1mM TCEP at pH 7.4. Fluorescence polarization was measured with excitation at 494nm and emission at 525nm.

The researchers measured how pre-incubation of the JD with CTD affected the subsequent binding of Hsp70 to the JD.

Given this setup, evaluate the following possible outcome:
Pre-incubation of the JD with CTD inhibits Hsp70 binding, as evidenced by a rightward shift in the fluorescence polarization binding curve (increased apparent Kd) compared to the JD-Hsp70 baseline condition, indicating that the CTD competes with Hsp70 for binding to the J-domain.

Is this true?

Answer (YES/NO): YES